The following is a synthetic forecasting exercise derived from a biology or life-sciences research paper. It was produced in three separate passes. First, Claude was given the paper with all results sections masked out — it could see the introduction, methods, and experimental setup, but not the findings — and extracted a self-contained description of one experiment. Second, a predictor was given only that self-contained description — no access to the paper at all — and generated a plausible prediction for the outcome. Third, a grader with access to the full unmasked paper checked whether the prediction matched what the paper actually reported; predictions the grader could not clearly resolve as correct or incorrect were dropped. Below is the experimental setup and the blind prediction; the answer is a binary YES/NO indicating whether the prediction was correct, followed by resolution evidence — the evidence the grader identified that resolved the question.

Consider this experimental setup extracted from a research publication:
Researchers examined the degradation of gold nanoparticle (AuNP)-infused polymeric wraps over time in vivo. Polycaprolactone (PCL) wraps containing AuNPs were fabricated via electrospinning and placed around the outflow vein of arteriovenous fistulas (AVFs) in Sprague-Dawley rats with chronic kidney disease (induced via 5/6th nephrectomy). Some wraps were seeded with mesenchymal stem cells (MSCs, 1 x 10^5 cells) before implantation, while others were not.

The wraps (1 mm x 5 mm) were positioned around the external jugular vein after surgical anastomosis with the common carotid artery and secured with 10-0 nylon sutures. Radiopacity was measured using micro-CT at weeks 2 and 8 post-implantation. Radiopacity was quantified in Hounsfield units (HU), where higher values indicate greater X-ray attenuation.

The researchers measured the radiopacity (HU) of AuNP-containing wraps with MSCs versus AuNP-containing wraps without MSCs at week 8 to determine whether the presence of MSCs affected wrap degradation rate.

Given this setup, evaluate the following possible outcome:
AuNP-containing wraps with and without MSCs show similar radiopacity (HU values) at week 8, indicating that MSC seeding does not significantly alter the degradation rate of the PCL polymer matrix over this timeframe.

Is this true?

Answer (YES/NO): YES